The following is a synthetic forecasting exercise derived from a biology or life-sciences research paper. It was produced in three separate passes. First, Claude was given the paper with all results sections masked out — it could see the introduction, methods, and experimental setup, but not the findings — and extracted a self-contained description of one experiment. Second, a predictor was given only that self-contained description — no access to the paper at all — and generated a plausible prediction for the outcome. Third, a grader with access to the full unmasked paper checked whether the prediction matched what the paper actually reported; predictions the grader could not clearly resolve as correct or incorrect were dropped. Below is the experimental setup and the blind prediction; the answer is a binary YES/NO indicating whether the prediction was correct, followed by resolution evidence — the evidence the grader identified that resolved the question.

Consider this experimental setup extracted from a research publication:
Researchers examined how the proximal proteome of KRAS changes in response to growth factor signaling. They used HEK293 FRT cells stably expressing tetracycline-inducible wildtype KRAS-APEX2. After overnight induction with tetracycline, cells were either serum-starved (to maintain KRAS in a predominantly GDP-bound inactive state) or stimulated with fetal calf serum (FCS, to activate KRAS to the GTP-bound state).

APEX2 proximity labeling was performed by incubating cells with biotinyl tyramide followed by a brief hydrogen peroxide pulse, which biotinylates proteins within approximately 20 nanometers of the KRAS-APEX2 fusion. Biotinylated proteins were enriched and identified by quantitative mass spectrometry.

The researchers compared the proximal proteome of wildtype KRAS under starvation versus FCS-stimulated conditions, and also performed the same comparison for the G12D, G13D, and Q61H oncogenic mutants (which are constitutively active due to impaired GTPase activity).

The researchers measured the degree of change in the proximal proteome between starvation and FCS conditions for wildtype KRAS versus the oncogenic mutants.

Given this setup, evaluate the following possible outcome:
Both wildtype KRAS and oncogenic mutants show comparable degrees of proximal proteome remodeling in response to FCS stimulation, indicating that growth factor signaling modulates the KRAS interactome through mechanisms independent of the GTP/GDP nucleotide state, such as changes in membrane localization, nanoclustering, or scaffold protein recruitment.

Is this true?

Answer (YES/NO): NO